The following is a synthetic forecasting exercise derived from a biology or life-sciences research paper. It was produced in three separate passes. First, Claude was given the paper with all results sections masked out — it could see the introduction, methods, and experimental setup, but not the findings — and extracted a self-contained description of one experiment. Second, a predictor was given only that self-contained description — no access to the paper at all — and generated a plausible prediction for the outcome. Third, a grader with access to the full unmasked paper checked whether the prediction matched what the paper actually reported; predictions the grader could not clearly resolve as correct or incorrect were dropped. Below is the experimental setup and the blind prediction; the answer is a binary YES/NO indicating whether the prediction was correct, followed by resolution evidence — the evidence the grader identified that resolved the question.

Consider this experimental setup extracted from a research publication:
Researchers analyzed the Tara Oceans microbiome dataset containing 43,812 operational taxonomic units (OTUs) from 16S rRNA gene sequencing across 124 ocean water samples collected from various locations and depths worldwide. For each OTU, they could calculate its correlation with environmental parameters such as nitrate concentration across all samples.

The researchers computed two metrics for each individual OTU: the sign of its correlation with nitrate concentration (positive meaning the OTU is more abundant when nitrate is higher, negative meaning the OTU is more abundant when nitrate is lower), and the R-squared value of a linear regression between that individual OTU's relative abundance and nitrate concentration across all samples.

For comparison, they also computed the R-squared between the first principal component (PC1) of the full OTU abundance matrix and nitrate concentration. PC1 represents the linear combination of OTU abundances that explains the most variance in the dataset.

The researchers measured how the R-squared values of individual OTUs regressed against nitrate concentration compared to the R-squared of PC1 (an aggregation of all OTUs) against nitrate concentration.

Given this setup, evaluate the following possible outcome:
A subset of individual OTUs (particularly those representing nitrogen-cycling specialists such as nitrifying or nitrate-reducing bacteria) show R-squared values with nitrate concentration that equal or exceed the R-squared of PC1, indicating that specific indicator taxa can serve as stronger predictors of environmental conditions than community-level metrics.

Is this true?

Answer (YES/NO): NO